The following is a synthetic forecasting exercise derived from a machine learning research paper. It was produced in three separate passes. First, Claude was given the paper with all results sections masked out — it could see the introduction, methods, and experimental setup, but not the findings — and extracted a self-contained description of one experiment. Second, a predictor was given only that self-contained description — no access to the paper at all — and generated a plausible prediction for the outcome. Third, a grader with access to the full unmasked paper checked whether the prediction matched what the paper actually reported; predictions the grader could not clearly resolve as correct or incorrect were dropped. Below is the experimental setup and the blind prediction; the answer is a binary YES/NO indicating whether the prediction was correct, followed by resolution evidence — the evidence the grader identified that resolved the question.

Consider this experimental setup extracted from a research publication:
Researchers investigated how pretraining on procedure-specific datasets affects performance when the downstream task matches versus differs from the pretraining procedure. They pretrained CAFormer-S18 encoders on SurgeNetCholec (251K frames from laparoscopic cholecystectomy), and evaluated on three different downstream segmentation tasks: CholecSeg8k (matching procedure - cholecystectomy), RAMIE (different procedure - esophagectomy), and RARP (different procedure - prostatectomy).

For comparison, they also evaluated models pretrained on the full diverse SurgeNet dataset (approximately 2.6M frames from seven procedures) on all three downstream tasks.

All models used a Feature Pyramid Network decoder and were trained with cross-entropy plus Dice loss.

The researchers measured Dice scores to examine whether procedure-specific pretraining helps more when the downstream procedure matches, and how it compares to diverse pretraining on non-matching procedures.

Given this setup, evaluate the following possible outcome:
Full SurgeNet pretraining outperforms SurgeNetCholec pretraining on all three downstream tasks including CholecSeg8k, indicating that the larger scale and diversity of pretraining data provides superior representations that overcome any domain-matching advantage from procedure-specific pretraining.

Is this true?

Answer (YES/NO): YES